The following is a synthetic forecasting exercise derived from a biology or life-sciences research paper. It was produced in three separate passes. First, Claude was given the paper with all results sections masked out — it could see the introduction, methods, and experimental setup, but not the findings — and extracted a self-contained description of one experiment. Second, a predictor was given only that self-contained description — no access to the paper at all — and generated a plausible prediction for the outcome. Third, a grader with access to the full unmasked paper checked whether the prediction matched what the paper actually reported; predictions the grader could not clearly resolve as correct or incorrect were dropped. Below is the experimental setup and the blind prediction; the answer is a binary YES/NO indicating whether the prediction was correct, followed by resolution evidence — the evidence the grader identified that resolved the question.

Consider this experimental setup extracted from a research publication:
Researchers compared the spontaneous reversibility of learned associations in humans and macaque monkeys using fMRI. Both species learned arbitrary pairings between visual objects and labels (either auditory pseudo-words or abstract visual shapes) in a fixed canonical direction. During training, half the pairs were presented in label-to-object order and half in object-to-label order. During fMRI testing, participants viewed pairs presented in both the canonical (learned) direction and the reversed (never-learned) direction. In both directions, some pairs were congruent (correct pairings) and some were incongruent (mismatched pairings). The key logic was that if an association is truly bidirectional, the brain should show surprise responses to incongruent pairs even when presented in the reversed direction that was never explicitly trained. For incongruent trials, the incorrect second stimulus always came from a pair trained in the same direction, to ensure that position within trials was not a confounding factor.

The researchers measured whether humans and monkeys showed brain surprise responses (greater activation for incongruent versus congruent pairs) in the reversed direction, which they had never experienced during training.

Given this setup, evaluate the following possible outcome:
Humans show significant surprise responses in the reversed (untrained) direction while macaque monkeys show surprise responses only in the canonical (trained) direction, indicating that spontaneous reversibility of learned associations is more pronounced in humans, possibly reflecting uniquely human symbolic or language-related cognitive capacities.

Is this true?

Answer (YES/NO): YES